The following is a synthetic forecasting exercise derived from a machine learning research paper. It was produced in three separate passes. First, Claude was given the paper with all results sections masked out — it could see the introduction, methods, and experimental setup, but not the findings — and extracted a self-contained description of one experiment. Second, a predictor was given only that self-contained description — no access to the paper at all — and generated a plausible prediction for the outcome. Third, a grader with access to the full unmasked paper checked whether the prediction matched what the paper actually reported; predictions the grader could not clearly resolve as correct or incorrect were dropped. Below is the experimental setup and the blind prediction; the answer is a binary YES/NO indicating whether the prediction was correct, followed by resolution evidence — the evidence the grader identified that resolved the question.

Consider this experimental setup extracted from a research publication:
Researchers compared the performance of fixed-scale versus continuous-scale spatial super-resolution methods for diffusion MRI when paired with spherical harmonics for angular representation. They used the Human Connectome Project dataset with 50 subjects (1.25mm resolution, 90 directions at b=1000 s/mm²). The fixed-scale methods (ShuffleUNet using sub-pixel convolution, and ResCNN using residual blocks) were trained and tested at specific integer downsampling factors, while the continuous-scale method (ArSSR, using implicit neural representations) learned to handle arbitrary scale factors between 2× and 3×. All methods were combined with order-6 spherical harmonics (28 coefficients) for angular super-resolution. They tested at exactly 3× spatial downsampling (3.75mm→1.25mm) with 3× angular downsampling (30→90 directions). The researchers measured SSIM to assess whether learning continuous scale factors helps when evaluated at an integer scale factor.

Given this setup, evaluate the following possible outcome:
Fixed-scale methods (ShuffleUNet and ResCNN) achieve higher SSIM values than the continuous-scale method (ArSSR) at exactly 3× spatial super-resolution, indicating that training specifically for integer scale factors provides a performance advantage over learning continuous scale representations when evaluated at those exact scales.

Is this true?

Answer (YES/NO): NO